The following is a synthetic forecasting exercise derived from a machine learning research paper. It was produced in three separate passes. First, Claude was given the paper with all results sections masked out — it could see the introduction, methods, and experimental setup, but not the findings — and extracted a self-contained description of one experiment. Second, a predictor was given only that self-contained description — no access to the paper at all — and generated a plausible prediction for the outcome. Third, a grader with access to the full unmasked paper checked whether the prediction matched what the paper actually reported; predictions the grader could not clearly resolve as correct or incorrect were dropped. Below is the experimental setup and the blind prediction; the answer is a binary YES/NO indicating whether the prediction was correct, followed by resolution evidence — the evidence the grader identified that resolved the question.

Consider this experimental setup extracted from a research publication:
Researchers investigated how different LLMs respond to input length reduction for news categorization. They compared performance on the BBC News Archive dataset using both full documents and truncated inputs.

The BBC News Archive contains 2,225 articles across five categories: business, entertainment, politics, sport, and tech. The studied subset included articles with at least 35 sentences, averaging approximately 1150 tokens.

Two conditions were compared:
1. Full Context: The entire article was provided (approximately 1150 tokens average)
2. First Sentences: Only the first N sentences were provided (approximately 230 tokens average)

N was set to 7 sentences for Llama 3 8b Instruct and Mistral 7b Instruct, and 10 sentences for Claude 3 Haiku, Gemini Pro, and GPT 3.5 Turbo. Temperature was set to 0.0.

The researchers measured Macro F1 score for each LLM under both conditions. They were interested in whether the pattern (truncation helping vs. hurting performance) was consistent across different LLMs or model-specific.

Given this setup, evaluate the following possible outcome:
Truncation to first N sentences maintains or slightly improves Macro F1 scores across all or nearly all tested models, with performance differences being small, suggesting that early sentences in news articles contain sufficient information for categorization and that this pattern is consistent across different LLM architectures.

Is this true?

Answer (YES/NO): NO